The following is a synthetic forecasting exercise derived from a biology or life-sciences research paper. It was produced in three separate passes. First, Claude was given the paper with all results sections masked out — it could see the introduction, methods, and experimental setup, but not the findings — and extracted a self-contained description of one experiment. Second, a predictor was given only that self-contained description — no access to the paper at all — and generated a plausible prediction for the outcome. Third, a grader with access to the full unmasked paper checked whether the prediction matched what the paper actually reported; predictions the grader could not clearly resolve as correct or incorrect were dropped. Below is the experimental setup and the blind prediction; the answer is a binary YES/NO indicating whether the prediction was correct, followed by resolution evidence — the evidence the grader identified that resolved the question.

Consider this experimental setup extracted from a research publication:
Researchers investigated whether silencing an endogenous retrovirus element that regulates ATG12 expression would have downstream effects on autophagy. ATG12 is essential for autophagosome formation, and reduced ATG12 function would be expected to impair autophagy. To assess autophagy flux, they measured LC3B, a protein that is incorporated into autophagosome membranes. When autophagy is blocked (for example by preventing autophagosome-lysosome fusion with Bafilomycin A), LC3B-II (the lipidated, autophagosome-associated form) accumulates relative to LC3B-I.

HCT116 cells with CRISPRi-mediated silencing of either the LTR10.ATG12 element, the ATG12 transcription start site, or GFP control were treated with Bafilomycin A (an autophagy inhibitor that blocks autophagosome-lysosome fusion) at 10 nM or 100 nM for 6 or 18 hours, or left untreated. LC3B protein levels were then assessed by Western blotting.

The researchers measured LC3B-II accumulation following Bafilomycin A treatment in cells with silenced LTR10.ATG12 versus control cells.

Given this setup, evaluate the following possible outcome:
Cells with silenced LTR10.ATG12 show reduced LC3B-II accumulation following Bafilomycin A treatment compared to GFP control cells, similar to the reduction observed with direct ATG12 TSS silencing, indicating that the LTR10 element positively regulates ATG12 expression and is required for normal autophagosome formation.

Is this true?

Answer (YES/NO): NO